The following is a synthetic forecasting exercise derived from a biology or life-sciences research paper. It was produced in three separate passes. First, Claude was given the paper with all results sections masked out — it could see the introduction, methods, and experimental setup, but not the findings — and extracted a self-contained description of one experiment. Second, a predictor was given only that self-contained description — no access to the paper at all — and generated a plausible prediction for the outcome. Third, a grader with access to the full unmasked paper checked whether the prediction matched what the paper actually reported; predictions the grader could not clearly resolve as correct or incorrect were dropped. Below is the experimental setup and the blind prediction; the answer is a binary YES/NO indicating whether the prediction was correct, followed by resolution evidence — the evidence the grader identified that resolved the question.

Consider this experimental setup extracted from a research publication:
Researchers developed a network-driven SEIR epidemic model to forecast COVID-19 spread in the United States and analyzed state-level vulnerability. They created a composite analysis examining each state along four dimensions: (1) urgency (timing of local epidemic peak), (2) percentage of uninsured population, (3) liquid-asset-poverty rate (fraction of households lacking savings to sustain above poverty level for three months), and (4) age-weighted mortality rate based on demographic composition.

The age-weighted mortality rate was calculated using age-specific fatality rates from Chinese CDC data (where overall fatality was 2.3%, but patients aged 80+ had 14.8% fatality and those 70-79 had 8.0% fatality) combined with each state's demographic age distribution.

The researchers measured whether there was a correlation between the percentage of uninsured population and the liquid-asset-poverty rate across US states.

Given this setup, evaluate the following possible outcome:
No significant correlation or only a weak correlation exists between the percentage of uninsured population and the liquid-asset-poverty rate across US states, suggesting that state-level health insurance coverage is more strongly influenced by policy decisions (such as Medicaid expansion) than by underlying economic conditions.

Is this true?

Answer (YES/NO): NO